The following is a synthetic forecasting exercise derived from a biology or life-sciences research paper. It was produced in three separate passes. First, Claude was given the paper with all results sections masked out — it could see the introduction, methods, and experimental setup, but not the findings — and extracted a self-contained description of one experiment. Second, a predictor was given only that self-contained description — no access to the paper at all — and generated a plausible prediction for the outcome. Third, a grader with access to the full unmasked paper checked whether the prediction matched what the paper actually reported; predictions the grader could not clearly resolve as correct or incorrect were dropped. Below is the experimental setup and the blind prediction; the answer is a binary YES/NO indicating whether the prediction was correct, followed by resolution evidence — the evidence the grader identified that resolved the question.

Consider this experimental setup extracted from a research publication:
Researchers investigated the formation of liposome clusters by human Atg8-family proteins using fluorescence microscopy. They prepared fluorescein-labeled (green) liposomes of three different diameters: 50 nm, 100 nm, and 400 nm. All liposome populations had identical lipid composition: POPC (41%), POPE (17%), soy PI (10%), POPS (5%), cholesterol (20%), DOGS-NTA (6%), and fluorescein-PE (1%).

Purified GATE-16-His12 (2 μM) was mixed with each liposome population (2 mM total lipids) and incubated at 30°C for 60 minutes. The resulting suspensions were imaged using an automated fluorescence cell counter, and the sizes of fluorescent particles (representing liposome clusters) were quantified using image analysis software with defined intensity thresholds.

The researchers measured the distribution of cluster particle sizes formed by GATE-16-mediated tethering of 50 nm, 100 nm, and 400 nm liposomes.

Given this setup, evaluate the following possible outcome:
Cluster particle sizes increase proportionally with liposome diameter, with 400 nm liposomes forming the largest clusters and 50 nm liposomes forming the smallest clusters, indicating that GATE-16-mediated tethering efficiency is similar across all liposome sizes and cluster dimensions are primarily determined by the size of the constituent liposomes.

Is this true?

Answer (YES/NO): NO